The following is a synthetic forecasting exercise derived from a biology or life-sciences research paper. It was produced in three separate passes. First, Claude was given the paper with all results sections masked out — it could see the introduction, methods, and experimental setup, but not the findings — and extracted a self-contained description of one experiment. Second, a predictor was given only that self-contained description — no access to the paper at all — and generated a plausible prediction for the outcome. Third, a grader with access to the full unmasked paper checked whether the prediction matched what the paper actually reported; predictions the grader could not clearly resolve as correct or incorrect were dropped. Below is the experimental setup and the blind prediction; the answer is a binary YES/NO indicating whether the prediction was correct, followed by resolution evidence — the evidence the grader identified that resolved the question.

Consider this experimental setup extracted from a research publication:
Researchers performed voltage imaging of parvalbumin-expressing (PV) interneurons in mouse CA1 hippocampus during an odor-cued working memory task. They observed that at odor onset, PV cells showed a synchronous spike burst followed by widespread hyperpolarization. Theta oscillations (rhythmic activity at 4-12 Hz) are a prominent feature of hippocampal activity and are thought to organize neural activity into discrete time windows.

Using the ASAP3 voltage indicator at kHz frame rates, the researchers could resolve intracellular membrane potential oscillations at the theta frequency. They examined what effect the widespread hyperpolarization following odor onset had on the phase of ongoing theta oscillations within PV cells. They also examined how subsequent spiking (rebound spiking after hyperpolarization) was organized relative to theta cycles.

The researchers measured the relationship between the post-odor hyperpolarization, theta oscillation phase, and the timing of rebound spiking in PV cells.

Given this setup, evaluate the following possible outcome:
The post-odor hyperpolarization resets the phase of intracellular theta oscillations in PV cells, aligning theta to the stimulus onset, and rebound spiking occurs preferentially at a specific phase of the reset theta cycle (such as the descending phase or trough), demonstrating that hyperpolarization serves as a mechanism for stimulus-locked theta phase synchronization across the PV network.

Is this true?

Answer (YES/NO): YES